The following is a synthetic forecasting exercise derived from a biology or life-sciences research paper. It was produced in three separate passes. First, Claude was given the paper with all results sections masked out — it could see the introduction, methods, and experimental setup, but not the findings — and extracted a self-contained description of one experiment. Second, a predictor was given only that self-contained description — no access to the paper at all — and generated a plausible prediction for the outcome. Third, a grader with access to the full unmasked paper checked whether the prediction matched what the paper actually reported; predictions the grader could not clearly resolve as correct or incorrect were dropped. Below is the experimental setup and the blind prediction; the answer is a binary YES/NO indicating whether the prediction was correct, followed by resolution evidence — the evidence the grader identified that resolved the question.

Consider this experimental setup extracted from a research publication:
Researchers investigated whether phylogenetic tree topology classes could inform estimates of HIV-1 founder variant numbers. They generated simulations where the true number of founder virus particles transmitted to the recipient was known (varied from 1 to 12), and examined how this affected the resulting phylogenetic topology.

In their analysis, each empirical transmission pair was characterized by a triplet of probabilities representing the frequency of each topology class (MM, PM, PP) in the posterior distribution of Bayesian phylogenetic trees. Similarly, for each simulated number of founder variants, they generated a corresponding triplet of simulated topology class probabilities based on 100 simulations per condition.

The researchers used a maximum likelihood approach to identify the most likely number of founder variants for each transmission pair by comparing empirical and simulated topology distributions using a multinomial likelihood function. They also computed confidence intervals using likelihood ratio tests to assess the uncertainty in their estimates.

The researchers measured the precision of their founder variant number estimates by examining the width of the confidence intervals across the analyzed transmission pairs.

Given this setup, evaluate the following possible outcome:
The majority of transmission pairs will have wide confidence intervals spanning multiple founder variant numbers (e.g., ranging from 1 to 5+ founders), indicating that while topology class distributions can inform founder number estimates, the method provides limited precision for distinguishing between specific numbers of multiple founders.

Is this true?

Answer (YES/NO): NO